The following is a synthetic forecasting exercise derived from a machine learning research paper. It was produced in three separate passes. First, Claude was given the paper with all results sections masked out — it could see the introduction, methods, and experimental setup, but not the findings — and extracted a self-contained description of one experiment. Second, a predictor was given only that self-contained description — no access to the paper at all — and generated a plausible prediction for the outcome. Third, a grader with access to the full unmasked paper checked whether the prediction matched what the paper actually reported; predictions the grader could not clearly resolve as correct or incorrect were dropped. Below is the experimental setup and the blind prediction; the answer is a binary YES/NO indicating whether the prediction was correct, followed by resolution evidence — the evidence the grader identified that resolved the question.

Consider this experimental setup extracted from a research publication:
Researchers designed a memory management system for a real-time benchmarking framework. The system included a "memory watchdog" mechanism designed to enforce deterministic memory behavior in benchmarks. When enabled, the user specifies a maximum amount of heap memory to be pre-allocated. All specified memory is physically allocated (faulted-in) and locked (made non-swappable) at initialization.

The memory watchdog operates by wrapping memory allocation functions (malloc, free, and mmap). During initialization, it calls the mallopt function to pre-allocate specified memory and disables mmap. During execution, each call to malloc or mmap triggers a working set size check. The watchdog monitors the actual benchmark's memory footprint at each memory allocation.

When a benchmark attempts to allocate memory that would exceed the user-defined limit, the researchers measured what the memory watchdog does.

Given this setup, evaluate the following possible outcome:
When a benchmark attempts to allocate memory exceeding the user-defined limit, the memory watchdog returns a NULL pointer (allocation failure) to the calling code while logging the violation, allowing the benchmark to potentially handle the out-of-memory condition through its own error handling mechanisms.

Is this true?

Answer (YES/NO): NO